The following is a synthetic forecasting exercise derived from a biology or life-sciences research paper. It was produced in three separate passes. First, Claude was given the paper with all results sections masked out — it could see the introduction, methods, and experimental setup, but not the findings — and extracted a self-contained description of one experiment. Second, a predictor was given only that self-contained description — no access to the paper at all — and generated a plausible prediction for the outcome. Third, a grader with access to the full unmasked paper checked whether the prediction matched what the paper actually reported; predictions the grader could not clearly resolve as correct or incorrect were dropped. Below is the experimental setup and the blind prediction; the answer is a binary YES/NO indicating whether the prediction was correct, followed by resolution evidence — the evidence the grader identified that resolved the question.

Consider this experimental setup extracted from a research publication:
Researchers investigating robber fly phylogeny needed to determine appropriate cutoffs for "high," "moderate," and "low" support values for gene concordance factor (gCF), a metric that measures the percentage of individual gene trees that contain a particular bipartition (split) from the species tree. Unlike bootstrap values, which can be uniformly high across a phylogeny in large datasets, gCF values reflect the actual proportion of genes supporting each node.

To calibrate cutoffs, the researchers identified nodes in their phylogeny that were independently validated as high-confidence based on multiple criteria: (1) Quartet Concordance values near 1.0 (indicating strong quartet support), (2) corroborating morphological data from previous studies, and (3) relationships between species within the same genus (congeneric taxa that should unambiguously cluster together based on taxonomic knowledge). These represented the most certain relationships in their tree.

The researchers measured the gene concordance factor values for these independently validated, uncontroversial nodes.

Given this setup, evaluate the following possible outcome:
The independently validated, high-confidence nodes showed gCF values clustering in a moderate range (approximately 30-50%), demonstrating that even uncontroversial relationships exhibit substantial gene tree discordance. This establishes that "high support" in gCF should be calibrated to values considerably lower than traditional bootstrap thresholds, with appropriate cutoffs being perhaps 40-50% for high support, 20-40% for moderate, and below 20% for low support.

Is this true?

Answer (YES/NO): NO